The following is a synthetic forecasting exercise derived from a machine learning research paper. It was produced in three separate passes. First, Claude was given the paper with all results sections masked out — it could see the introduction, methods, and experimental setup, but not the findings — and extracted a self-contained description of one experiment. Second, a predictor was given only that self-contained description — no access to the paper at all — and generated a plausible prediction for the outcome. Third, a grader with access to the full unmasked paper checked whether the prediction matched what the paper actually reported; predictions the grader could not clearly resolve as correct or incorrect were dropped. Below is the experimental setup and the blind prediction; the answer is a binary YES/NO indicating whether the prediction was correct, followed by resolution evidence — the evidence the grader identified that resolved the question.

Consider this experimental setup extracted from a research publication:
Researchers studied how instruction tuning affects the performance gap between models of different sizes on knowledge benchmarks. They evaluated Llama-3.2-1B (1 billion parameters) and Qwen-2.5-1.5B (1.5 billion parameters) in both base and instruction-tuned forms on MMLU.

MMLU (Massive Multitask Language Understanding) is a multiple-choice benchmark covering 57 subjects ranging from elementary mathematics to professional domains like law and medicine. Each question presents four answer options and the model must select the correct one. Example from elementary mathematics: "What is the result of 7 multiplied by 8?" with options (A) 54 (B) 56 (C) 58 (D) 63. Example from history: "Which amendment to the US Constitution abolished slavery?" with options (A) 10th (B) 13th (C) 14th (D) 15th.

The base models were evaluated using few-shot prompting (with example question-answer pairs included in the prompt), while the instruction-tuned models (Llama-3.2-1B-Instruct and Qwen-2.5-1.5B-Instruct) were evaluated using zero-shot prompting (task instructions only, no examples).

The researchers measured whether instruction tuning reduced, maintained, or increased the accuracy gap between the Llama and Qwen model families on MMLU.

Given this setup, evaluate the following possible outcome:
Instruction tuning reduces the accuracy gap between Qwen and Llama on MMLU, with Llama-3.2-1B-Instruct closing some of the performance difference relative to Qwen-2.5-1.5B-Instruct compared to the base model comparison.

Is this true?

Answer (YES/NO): YES